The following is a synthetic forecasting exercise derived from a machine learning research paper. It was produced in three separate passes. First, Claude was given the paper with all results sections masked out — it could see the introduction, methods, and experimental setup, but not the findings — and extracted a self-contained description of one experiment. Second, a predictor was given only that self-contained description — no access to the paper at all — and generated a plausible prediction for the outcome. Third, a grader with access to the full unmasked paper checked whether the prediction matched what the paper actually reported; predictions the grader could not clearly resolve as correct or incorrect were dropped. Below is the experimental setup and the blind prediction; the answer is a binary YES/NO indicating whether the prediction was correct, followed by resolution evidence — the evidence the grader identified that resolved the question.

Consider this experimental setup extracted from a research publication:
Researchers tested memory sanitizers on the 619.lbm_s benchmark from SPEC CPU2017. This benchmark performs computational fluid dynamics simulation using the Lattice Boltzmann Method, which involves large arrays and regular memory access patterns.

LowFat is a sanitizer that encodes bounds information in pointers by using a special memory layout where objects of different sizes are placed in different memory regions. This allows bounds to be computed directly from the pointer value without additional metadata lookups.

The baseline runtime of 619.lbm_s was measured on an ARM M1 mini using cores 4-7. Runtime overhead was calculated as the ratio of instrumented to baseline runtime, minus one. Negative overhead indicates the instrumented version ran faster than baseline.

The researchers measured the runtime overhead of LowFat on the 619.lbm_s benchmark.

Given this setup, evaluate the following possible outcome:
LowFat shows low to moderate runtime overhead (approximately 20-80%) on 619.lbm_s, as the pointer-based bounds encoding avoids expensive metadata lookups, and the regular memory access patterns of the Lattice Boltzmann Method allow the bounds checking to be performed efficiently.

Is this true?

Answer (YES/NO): NO